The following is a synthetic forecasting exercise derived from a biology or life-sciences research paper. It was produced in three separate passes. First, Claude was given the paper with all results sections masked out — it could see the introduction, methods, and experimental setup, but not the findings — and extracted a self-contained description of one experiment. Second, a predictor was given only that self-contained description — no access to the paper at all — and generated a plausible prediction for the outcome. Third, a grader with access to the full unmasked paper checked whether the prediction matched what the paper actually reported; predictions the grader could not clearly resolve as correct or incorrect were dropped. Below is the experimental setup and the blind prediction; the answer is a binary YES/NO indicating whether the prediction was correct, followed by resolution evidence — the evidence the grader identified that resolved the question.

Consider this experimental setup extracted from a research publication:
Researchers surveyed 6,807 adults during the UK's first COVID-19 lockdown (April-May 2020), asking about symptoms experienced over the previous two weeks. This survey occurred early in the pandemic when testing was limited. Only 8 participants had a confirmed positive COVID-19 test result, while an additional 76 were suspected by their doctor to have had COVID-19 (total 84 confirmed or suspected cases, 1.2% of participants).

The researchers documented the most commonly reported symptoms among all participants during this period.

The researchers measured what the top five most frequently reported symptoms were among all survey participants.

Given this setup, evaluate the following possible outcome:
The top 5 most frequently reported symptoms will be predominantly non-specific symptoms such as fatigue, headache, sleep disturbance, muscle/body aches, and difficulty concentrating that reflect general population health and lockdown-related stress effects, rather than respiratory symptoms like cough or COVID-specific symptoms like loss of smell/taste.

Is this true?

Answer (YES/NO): NO